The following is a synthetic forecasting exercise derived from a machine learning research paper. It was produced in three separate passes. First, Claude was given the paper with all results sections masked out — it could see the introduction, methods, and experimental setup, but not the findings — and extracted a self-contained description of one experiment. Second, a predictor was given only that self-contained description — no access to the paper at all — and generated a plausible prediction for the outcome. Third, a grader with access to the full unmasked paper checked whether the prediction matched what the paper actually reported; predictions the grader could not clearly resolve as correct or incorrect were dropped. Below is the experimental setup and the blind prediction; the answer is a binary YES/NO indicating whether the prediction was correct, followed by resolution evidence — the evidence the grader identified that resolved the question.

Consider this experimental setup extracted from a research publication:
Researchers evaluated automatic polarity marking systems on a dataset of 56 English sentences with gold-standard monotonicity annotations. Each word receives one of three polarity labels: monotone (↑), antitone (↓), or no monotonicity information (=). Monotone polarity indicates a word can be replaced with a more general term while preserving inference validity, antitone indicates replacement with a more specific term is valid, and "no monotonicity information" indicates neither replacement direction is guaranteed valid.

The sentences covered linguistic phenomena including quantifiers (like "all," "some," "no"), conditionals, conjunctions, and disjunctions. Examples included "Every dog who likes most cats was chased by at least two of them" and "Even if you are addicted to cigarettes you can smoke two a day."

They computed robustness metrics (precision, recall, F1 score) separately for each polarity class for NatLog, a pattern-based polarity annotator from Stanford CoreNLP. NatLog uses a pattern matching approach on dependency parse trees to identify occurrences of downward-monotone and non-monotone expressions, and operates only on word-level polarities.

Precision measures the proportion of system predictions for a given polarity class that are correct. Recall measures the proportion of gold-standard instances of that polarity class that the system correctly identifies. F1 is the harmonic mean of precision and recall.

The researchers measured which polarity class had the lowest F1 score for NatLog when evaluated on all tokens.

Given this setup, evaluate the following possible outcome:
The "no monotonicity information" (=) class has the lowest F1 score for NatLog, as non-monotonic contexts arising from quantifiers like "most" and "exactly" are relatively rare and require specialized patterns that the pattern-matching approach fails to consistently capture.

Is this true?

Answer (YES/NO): NO